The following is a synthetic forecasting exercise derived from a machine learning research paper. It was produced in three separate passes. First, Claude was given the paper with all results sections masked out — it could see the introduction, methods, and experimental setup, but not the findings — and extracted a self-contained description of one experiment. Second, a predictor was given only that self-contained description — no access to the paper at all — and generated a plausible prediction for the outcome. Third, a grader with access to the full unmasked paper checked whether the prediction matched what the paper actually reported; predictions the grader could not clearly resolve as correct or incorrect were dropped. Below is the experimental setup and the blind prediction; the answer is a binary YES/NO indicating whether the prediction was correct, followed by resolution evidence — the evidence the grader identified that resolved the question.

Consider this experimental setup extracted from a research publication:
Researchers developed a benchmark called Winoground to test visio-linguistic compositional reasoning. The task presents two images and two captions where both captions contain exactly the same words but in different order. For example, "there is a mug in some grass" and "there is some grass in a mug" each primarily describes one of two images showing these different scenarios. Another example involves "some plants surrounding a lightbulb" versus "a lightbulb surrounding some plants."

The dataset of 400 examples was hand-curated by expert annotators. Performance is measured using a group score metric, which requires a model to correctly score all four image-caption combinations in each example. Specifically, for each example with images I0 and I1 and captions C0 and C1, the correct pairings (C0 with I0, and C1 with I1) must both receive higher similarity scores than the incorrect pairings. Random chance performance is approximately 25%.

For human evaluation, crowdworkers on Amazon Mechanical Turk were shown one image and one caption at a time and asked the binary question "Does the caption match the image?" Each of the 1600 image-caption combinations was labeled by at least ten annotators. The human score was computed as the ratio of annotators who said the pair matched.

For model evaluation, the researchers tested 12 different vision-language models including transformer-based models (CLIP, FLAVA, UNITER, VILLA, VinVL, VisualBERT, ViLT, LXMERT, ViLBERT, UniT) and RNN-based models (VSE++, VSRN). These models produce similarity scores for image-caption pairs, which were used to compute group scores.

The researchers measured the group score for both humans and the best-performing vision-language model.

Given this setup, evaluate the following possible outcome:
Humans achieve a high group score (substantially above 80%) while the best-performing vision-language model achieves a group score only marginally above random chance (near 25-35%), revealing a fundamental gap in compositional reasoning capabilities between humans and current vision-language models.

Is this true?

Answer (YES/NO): NO